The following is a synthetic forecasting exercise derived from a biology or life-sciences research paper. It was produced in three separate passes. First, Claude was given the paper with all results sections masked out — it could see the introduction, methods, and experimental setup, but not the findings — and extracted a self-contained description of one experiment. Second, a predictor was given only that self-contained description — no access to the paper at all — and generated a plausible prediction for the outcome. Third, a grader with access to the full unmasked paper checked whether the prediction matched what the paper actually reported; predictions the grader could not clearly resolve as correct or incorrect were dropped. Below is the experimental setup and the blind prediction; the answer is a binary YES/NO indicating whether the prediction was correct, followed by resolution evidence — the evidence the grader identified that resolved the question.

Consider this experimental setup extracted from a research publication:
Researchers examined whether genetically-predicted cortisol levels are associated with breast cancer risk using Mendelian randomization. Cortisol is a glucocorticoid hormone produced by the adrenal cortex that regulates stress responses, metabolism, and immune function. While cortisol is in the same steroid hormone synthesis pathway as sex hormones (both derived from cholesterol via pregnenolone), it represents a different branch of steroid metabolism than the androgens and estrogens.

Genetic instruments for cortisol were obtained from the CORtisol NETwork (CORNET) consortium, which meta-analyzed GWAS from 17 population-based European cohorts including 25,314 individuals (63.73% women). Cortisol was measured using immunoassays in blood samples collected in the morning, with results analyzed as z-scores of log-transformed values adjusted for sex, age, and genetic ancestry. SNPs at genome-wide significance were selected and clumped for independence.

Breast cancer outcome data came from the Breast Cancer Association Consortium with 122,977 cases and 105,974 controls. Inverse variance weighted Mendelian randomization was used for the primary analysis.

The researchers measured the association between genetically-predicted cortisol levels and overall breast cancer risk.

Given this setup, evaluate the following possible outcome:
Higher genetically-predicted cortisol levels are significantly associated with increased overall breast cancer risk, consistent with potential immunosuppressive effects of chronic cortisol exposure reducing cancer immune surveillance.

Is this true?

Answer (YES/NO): NO